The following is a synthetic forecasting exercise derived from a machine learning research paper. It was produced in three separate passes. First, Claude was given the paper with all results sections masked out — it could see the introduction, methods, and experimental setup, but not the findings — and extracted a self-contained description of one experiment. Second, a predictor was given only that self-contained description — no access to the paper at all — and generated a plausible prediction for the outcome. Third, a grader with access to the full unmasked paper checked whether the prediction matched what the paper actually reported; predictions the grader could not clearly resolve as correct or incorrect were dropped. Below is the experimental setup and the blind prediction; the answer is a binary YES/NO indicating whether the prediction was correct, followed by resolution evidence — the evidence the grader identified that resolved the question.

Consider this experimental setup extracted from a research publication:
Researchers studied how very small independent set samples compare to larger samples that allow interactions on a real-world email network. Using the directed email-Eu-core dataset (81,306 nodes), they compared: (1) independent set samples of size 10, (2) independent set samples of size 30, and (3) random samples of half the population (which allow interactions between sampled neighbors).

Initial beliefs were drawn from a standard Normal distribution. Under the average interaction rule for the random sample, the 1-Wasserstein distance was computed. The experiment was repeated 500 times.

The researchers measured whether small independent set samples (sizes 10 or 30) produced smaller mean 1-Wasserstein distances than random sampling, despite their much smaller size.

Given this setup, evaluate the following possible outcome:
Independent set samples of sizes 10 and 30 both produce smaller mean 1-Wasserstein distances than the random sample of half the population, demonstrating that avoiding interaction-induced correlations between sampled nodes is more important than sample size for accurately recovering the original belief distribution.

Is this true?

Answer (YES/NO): YES